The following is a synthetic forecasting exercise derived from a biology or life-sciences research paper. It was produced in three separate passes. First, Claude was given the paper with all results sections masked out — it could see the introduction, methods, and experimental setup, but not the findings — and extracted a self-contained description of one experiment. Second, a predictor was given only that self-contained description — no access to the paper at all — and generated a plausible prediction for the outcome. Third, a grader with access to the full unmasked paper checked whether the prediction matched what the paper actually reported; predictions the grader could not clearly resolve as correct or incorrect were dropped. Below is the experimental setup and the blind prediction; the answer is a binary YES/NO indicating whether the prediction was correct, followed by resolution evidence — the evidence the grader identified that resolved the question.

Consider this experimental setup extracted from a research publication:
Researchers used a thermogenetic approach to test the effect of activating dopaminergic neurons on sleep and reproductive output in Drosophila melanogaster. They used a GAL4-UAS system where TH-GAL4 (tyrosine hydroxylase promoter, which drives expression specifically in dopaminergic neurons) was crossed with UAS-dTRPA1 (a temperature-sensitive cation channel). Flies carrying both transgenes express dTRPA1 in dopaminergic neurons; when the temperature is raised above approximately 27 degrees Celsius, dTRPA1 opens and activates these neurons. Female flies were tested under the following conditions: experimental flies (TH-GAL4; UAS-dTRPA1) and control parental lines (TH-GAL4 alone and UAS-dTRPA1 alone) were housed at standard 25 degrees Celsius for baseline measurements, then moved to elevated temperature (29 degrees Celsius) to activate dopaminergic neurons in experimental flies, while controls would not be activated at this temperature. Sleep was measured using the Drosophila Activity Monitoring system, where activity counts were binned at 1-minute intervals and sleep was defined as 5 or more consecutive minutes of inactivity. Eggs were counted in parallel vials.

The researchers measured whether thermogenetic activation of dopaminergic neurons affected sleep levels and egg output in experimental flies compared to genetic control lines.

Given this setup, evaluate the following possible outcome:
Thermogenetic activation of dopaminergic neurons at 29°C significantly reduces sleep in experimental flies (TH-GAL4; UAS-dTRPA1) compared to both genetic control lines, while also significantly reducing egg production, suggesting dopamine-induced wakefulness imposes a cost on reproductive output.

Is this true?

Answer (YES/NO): YES